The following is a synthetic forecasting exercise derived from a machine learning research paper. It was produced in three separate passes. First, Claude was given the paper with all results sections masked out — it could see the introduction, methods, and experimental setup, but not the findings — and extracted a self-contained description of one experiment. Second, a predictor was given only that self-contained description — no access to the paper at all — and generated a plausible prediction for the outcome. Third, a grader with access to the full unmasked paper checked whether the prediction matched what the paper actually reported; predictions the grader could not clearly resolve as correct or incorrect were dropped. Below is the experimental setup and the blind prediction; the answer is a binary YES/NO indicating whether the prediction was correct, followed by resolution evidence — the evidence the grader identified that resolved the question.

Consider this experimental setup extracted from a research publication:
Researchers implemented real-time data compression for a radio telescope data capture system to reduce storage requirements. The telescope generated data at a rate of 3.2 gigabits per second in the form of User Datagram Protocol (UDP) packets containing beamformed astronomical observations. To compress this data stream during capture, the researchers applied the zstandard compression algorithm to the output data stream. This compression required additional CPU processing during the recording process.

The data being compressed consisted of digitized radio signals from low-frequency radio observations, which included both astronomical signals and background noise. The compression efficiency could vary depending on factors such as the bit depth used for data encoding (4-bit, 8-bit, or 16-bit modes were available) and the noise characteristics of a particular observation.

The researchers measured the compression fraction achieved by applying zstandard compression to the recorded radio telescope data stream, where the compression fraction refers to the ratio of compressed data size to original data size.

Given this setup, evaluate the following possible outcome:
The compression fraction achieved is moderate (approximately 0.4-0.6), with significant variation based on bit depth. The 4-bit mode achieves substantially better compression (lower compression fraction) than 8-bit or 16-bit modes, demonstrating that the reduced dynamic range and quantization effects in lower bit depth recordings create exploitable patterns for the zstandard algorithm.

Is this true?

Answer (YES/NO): NO